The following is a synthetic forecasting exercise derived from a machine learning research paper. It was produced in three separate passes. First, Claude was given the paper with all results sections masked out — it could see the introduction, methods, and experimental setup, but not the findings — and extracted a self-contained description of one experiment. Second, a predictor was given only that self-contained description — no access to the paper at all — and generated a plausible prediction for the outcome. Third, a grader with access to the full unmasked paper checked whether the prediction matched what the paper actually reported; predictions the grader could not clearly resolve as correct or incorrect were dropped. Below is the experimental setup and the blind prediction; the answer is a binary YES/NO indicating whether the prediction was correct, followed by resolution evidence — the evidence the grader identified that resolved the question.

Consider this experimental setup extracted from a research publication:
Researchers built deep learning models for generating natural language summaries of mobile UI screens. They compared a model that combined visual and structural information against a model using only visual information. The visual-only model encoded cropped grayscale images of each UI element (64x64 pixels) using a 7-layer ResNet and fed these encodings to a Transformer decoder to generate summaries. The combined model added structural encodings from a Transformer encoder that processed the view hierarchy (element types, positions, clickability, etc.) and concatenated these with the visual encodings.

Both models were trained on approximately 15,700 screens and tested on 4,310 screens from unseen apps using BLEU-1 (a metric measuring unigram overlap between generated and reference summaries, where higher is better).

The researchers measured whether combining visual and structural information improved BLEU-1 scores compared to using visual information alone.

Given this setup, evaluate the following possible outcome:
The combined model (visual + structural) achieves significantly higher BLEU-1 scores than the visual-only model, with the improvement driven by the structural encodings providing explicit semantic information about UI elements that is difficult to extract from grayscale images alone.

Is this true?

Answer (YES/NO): NO